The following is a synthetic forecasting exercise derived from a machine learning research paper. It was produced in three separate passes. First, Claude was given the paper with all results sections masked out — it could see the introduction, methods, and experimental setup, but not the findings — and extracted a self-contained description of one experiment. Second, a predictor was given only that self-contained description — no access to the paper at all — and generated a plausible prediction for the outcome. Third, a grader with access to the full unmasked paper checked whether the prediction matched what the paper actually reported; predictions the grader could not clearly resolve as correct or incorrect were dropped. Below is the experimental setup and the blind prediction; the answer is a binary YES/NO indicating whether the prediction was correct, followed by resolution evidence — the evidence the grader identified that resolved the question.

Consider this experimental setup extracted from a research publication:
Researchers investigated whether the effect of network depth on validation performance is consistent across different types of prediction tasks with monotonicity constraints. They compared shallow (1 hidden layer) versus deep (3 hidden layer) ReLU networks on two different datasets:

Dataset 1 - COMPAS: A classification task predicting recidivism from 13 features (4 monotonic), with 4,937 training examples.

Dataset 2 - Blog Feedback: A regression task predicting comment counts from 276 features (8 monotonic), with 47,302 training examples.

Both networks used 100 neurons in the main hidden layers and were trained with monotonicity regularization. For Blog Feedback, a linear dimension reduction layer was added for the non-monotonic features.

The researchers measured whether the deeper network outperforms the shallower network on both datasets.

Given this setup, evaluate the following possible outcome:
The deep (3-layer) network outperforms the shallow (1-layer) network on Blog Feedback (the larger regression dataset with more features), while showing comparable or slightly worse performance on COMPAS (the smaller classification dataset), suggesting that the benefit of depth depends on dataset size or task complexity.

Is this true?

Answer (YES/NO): NO